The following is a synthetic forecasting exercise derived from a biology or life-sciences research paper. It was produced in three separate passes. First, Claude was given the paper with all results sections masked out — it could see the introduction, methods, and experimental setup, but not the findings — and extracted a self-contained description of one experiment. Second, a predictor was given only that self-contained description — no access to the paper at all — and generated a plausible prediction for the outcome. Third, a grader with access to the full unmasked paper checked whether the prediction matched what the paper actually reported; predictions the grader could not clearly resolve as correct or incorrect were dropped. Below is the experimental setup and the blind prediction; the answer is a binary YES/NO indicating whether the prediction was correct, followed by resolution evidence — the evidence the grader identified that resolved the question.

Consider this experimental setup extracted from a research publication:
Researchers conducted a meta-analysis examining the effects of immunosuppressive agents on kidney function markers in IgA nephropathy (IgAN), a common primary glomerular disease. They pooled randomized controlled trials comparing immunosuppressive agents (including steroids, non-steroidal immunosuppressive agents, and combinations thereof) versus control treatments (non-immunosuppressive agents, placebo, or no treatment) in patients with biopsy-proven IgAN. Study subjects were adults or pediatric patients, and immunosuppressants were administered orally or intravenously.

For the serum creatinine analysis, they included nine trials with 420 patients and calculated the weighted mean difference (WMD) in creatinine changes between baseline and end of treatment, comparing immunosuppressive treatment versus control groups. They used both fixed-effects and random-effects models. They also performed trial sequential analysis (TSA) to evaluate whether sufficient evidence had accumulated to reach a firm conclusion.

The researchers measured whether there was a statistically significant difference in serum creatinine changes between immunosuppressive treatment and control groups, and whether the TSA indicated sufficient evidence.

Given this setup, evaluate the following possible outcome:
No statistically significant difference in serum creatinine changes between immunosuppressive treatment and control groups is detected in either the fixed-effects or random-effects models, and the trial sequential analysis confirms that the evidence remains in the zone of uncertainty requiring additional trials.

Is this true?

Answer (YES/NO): YES